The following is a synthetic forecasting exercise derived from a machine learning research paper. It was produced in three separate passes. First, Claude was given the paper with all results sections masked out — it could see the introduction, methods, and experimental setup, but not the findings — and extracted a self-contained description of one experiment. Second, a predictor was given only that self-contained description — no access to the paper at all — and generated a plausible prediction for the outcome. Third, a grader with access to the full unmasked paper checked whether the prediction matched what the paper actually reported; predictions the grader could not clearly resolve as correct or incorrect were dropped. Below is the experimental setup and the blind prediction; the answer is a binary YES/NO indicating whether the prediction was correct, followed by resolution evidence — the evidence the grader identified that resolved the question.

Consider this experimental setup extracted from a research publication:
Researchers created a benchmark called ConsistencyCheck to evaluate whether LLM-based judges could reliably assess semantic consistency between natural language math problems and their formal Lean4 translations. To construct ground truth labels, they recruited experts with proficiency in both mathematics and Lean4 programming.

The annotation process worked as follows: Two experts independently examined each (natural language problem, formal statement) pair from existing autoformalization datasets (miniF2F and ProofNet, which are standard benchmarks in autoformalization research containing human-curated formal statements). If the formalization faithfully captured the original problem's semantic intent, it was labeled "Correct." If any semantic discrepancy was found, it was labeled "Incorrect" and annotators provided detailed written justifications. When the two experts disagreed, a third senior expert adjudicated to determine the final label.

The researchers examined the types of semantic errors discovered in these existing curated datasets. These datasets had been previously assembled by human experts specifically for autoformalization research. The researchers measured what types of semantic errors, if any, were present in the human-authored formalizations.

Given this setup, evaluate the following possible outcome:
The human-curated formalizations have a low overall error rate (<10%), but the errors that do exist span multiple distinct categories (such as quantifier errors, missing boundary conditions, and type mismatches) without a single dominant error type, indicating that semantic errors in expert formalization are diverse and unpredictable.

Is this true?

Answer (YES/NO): NO